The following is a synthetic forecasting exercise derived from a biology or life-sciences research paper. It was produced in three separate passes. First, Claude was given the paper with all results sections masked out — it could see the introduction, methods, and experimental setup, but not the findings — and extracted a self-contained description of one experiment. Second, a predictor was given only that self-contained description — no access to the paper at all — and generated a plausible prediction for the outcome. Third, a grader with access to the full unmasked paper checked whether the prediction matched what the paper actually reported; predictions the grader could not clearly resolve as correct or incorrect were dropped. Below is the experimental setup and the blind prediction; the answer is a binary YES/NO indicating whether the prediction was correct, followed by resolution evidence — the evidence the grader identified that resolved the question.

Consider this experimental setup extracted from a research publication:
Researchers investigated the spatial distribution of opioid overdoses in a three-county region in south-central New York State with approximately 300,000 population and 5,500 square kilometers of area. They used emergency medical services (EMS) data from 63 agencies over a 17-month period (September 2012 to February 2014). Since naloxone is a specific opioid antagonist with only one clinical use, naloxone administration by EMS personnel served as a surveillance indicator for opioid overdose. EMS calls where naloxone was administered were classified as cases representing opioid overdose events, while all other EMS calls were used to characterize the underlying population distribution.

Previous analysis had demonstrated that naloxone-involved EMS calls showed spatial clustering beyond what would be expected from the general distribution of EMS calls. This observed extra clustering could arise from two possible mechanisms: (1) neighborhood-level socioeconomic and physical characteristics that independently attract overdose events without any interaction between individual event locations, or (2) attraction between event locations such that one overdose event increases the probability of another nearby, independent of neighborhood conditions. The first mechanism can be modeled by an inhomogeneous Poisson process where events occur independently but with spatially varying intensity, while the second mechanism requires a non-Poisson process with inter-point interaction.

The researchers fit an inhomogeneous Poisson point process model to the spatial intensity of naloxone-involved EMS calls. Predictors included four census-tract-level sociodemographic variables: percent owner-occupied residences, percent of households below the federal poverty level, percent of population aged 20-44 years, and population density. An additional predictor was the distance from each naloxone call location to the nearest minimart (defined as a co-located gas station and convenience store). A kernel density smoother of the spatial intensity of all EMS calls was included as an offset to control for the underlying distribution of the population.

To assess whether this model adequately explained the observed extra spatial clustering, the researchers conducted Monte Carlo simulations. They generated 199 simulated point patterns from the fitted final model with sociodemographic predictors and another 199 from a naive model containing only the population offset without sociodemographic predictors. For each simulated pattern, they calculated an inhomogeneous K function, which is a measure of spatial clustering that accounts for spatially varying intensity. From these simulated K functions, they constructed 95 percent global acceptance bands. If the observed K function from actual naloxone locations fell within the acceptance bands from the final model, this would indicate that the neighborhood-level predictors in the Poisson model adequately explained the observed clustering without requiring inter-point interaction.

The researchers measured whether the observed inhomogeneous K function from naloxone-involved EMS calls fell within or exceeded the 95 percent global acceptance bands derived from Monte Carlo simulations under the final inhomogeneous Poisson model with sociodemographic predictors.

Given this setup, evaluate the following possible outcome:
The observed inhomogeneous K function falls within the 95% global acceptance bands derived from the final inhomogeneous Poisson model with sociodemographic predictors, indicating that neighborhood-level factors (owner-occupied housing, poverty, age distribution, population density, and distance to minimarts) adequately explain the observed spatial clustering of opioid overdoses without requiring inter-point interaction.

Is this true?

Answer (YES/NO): NO